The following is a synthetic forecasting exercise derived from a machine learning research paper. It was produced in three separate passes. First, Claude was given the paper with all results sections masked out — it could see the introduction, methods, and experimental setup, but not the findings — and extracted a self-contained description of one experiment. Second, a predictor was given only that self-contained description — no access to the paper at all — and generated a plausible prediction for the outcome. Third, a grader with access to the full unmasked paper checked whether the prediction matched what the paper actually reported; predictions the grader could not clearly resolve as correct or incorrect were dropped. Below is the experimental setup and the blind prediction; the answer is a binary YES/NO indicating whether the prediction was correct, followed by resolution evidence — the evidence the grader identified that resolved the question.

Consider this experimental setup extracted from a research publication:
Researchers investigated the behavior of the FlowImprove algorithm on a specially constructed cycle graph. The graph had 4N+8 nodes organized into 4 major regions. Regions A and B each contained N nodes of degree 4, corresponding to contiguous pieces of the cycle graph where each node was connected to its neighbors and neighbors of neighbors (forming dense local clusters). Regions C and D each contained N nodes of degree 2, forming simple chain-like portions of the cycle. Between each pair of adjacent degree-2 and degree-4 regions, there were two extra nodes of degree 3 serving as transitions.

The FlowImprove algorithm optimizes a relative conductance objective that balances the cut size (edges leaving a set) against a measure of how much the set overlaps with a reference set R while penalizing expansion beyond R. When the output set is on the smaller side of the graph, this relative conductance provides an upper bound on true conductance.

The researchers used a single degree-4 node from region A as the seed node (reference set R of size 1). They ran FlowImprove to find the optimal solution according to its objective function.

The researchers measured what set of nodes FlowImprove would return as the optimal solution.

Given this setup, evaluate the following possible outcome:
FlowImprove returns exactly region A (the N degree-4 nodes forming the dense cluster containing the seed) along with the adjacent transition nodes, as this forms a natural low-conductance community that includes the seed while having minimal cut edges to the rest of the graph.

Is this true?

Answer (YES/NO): YES